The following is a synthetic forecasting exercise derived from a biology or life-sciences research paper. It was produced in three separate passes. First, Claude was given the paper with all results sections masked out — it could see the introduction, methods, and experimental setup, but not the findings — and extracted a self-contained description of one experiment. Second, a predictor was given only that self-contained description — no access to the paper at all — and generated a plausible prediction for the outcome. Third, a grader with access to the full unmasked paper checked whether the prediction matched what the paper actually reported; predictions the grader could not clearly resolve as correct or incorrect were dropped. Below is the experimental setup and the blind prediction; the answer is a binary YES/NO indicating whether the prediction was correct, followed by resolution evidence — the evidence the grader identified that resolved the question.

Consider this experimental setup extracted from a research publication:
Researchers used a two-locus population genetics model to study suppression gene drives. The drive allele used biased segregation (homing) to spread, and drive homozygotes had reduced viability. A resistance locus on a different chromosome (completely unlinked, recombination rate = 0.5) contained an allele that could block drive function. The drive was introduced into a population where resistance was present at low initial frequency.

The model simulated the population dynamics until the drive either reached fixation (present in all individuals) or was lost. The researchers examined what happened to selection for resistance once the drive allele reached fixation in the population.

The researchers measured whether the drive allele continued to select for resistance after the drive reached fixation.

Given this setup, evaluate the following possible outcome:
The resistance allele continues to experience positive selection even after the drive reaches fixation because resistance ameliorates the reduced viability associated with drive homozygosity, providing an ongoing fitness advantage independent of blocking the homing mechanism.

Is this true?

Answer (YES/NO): NO